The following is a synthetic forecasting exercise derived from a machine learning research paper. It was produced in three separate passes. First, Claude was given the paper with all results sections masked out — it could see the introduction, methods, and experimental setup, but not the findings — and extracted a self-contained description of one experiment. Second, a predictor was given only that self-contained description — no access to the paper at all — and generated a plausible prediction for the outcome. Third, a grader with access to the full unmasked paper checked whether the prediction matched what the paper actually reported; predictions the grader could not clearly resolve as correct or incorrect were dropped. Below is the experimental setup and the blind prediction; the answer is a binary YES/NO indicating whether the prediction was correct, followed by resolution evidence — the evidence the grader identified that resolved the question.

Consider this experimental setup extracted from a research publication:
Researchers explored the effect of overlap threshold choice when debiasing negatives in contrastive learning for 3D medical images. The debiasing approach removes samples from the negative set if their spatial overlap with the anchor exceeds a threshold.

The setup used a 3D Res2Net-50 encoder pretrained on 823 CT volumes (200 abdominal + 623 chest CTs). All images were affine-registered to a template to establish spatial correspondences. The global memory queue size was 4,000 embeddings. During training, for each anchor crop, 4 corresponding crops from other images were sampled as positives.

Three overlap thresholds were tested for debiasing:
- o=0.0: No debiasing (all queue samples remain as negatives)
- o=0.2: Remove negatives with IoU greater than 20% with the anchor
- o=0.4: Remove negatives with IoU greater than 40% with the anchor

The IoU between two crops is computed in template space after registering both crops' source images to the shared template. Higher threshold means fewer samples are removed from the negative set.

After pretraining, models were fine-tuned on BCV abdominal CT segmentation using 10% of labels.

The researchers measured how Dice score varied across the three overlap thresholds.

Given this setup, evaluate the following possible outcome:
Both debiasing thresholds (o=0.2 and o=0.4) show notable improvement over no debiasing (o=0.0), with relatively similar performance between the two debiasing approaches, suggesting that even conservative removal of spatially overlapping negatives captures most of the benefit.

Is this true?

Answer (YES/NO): NO